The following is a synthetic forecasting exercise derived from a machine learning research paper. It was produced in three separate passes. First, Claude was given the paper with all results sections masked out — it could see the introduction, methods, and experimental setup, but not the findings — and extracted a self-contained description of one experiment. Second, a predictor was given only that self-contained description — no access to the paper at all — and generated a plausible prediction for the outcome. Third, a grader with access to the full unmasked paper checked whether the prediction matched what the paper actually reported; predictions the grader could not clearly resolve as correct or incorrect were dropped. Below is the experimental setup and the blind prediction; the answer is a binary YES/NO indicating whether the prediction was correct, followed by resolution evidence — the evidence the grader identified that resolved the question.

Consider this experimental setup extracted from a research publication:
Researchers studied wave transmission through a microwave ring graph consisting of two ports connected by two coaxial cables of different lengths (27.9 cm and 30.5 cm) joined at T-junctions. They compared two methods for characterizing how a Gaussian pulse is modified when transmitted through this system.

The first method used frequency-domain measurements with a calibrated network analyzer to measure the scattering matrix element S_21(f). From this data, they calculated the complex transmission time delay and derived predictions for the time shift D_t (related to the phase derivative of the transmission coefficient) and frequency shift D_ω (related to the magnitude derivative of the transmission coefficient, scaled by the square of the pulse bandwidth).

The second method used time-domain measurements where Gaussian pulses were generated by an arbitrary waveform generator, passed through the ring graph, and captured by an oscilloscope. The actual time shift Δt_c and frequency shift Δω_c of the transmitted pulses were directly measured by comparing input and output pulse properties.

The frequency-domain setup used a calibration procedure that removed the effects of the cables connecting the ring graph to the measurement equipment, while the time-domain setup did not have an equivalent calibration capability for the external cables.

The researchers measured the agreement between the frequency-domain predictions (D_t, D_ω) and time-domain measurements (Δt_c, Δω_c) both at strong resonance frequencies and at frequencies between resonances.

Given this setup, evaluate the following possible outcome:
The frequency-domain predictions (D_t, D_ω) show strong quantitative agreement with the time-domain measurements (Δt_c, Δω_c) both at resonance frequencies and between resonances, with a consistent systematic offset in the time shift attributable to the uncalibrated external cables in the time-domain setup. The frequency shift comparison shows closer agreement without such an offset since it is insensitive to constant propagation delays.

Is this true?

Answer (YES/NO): NO